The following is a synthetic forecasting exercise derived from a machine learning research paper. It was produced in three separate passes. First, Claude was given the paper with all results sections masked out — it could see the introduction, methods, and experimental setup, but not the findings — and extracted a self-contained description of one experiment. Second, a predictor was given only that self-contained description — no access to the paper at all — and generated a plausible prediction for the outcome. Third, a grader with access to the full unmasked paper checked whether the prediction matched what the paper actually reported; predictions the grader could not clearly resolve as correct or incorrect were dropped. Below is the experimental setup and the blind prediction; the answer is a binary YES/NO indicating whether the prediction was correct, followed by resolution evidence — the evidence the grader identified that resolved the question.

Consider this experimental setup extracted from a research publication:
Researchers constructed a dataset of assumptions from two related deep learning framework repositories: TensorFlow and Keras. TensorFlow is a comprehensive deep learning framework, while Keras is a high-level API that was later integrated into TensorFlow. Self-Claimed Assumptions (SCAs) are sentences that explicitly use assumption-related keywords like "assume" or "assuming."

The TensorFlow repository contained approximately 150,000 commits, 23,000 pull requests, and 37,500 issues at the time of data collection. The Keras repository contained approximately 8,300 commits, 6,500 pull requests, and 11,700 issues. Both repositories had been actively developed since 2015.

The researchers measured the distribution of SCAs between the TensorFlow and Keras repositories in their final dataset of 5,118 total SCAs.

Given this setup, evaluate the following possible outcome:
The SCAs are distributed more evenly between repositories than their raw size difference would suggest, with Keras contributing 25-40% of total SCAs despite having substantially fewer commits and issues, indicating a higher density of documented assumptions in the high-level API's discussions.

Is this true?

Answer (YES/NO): NO